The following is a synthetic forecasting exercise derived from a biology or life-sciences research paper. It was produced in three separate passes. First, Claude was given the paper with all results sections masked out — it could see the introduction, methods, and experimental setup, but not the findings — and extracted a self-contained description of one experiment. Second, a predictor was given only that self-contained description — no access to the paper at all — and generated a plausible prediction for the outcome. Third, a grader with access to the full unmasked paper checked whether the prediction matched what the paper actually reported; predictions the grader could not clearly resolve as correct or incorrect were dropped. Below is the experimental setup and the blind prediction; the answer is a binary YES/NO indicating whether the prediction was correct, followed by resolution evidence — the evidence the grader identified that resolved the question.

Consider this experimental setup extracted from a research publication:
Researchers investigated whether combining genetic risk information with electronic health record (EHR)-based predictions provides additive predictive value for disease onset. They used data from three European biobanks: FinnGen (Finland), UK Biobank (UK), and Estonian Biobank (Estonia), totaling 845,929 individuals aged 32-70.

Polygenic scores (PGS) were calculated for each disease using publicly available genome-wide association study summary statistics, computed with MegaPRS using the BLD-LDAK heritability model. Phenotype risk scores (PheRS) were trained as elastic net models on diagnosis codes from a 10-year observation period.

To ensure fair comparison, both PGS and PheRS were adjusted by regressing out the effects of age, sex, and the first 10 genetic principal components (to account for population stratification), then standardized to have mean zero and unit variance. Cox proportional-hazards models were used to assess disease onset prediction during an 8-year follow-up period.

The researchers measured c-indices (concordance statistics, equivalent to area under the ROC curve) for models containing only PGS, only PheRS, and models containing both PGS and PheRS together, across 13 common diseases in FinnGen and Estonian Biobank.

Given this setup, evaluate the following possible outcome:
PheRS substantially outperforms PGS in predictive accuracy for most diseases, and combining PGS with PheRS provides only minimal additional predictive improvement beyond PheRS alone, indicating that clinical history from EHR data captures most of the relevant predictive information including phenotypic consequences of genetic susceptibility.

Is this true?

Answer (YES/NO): NO